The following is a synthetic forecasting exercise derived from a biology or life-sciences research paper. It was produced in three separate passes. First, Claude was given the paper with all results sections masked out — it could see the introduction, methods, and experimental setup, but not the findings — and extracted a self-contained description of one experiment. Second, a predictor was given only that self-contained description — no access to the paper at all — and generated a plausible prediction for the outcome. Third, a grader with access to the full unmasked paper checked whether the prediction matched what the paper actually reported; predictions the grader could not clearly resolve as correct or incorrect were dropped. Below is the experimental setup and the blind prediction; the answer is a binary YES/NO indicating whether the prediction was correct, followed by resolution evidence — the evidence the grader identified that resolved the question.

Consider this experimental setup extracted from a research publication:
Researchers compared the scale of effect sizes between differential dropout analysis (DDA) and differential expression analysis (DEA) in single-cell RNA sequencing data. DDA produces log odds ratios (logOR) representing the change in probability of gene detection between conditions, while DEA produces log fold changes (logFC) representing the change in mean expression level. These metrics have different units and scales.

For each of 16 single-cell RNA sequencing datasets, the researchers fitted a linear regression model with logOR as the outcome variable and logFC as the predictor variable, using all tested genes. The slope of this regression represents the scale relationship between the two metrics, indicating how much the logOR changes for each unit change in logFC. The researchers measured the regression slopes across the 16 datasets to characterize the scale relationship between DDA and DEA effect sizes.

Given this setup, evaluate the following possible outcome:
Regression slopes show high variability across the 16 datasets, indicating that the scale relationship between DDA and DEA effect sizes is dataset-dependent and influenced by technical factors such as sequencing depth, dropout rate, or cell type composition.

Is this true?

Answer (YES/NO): NO